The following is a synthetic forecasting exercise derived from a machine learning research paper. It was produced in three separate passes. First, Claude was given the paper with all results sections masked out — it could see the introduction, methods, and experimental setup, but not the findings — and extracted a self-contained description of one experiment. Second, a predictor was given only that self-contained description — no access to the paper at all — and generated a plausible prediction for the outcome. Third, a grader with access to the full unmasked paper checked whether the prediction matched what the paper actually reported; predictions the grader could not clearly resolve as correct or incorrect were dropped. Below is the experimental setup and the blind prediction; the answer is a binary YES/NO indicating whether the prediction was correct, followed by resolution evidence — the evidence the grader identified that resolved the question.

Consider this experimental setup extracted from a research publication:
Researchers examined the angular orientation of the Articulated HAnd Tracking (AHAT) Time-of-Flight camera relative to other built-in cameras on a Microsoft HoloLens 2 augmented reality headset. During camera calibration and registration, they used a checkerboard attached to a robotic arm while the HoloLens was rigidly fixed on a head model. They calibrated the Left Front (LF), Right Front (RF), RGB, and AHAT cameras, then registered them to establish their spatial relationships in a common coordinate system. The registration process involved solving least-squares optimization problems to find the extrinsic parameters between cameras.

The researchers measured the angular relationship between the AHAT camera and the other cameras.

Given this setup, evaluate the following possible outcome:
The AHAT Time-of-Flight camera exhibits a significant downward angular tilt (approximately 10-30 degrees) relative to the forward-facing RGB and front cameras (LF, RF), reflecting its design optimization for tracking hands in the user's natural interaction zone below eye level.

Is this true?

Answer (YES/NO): YES